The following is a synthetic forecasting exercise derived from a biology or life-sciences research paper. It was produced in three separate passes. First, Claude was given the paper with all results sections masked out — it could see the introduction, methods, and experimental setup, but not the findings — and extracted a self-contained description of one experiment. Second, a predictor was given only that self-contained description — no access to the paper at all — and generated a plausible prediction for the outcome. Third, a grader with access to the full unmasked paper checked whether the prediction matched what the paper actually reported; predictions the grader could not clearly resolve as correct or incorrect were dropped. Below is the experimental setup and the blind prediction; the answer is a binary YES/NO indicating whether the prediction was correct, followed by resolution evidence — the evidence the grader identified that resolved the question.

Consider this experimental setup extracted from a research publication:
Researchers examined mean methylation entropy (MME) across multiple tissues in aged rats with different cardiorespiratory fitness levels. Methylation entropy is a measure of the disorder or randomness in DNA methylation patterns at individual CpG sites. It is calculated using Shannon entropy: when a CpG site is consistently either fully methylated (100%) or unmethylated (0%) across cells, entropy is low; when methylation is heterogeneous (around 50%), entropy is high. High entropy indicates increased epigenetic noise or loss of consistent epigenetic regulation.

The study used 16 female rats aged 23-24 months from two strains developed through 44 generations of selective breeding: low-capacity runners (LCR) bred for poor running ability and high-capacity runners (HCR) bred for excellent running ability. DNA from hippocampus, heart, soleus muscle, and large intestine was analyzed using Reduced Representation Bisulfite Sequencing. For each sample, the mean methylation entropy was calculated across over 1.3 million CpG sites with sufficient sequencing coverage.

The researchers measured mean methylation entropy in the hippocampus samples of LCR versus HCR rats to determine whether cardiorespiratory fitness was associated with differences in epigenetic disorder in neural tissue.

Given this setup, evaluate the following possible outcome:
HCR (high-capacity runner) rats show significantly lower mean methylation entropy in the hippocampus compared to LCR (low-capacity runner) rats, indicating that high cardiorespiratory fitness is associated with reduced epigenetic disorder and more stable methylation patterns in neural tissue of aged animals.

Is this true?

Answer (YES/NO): NO